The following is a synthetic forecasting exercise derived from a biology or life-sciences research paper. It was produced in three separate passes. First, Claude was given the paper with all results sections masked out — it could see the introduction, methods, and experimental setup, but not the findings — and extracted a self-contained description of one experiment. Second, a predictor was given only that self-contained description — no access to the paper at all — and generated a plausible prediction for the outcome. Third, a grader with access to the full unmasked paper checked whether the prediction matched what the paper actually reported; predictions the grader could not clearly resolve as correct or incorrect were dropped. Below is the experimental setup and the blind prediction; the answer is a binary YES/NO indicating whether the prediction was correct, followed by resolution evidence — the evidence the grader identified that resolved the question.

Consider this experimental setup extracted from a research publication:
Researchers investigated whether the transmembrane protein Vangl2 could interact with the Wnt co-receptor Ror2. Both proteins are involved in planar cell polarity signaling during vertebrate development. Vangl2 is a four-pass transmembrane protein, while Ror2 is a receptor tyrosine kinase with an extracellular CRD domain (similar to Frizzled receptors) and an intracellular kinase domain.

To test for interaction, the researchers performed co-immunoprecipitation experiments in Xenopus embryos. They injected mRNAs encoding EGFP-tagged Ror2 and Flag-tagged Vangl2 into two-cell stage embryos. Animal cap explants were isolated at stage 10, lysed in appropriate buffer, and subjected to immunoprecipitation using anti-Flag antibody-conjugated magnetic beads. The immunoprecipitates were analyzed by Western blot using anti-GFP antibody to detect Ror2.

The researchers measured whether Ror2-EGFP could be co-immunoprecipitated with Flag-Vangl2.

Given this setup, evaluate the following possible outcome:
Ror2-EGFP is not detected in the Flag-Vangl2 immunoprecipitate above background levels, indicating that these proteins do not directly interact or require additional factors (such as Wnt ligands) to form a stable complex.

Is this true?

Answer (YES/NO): NO